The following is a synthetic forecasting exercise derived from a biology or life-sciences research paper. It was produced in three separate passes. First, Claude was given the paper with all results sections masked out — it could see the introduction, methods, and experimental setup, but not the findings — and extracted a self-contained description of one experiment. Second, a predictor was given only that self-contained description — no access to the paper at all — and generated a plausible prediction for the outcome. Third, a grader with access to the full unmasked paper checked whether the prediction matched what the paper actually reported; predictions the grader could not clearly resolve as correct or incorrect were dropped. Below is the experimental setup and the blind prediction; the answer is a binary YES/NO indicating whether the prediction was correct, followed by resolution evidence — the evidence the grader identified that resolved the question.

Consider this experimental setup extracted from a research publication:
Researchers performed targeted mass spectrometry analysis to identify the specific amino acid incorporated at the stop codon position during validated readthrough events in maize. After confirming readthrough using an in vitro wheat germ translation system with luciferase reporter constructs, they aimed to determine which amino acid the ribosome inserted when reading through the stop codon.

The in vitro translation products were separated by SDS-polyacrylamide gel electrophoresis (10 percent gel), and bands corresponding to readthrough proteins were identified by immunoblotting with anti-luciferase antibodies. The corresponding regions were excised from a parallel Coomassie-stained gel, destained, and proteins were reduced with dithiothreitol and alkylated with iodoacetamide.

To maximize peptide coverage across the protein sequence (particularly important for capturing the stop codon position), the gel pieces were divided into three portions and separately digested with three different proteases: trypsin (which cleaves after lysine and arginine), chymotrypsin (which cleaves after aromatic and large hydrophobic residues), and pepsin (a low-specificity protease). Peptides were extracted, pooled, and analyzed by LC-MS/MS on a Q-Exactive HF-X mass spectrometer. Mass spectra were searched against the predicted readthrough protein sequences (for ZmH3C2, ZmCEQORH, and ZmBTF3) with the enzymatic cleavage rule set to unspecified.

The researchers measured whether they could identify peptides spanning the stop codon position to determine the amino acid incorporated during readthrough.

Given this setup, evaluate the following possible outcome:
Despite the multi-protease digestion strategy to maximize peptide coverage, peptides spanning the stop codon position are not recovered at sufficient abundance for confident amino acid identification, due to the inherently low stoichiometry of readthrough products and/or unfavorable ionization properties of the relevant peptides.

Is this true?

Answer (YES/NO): NO